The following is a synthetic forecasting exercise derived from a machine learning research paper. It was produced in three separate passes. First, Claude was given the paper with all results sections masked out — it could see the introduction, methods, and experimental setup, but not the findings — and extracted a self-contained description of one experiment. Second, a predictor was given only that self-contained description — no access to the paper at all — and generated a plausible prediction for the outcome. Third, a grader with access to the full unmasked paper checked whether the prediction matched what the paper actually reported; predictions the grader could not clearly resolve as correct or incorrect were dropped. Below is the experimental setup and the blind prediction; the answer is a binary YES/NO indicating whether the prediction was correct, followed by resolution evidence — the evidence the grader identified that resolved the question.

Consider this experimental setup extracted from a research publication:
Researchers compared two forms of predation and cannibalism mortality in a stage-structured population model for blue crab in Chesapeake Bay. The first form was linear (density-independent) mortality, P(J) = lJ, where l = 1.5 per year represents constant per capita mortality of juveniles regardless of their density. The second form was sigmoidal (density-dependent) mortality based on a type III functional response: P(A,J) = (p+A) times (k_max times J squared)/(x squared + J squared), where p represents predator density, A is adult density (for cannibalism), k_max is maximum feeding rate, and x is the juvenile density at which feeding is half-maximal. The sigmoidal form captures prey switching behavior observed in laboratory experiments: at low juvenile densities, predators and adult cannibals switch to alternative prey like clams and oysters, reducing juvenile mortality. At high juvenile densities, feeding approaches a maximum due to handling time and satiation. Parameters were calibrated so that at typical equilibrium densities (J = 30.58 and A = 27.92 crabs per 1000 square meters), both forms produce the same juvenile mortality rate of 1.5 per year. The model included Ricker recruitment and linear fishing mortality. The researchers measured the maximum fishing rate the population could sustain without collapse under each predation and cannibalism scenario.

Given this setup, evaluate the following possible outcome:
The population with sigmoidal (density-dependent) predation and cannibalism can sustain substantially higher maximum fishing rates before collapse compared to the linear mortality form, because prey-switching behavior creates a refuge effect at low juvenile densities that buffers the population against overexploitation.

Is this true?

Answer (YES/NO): YES